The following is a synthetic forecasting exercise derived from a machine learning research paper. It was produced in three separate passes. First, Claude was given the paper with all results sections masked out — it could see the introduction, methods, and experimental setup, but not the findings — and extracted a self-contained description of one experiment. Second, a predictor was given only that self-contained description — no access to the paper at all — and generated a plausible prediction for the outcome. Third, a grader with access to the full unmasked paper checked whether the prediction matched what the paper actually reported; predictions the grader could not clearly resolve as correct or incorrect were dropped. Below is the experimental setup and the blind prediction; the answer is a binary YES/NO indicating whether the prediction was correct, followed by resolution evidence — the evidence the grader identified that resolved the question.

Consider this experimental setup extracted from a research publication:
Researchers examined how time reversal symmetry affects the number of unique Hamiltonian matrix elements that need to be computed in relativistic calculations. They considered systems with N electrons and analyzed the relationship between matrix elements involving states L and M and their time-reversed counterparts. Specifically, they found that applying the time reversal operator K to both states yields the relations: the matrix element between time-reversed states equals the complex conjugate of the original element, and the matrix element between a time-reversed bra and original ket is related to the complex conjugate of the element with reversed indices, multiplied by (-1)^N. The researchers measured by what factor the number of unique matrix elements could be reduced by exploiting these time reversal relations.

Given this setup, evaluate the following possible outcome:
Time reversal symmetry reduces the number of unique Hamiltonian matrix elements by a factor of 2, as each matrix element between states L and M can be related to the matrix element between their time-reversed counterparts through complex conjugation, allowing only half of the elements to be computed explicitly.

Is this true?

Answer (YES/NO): YES